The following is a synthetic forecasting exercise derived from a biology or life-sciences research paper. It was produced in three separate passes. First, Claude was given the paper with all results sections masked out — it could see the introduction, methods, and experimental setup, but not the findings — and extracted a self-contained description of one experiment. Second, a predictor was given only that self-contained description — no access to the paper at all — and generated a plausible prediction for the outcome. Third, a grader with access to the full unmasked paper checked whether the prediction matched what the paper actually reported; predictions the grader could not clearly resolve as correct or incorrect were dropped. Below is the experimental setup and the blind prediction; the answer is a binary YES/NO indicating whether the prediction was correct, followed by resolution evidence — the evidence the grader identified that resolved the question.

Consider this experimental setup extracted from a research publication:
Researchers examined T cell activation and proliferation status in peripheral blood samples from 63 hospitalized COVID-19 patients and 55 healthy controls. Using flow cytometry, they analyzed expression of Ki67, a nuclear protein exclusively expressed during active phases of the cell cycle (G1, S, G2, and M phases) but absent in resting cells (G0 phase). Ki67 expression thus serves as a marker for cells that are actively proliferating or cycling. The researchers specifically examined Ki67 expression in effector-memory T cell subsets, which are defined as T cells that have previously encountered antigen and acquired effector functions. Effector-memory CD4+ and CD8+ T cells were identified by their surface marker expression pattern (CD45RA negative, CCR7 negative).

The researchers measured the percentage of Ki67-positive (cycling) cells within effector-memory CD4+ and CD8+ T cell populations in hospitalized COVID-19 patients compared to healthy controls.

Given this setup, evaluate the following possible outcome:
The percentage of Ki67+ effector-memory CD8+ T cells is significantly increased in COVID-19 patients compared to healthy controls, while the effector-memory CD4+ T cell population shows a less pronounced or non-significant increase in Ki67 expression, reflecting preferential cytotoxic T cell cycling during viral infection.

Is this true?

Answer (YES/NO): NO